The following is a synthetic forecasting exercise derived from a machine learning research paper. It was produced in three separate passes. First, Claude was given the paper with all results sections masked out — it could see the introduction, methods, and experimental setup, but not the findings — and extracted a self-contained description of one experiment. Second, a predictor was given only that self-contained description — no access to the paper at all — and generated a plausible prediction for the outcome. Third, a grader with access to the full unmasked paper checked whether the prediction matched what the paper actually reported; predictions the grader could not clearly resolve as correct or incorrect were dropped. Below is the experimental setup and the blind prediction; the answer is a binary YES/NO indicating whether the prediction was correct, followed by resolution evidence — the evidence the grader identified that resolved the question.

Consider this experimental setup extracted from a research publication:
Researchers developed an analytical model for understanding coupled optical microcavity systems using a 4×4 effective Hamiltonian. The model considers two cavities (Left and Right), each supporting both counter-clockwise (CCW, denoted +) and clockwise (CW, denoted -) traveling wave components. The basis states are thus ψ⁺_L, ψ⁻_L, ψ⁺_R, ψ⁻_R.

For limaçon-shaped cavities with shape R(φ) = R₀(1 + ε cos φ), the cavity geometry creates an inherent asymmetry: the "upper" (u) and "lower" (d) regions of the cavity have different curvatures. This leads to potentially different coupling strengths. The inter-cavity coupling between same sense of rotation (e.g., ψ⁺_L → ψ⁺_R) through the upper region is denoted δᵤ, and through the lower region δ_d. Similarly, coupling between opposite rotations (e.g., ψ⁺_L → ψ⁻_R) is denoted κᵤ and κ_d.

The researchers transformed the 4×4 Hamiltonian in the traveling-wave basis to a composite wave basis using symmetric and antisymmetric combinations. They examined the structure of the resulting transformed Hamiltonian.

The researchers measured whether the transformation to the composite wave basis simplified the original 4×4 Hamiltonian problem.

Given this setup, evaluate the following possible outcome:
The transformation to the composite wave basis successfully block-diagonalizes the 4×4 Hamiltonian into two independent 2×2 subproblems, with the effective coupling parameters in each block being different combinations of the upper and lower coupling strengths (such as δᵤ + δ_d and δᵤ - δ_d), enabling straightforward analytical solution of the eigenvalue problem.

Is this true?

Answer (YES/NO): NO